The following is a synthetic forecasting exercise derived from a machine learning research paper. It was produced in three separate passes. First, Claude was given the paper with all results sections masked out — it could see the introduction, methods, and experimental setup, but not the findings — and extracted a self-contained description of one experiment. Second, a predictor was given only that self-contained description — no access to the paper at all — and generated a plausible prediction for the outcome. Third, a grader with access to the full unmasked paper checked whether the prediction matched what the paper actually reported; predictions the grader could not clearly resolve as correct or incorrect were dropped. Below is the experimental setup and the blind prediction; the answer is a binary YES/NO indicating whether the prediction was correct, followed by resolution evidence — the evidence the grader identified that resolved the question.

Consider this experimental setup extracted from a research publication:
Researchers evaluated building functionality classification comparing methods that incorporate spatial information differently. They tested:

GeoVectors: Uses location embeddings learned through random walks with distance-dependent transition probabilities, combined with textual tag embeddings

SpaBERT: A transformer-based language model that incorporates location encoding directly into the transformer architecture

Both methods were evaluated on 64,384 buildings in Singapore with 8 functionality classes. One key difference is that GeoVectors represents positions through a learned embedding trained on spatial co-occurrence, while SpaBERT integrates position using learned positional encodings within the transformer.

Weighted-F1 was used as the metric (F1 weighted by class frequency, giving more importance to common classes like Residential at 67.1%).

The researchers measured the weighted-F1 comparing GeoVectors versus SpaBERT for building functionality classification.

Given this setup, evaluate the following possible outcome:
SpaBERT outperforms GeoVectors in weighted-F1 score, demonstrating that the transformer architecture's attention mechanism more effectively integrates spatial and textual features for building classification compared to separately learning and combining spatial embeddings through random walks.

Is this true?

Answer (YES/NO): YES